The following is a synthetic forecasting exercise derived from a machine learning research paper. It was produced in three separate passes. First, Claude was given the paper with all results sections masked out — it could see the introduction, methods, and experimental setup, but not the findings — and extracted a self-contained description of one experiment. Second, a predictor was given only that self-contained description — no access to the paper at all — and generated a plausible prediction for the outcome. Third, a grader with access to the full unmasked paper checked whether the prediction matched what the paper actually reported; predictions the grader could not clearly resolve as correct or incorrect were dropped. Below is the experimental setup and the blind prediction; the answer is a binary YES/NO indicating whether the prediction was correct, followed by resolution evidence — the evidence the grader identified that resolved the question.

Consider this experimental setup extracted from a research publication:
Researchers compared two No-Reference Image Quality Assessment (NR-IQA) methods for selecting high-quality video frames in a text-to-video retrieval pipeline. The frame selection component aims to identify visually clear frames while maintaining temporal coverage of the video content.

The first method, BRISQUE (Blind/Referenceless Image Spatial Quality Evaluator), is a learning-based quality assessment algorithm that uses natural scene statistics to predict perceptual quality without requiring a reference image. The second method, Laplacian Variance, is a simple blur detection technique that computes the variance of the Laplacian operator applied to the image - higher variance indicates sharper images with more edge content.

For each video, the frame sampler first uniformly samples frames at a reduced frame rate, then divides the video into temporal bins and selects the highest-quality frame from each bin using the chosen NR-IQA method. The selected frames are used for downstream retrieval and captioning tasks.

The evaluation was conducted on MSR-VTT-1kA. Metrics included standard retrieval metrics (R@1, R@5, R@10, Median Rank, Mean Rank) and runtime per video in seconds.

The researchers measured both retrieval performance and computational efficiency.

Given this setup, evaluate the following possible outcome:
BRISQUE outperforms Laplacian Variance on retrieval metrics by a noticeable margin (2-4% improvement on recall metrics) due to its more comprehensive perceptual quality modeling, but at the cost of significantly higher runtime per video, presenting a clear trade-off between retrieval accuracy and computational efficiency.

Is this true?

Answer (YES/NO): NO